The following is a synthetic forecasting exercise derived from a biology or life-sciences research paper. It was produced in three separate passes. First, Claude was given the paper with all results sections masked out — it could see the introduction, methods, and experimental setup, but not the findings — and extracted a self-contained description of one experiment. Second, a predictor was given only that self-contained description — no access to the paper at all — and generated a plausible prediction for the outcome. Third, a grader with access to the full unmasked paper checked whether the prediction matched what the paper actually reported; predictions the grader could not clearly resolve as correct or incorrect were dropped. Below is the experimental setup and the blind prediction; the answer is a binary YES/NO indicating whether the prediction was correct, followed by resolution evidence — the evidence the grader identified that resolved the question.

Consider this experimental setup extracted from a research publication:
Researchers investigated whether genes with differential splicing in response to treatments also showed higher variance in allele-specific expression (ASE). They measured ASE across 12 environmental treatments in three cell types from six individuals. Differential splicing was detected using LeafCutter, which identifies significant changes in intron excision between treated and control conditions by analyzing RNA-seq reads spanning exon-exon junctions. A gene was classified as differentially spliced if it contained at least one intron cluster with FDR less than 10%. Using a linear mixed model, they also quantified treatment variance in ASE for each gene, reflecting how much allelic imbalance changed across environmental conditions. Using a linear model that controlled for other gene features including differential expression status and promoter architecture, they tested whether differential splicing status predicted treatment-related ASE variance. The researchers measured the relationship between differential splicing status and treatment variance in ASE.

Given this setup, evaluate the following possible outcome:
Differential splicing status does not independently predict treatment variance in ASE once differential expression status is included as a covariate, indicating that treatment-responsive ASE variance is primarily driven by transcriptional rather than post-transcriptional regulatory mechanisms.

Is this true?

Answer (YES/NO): NO